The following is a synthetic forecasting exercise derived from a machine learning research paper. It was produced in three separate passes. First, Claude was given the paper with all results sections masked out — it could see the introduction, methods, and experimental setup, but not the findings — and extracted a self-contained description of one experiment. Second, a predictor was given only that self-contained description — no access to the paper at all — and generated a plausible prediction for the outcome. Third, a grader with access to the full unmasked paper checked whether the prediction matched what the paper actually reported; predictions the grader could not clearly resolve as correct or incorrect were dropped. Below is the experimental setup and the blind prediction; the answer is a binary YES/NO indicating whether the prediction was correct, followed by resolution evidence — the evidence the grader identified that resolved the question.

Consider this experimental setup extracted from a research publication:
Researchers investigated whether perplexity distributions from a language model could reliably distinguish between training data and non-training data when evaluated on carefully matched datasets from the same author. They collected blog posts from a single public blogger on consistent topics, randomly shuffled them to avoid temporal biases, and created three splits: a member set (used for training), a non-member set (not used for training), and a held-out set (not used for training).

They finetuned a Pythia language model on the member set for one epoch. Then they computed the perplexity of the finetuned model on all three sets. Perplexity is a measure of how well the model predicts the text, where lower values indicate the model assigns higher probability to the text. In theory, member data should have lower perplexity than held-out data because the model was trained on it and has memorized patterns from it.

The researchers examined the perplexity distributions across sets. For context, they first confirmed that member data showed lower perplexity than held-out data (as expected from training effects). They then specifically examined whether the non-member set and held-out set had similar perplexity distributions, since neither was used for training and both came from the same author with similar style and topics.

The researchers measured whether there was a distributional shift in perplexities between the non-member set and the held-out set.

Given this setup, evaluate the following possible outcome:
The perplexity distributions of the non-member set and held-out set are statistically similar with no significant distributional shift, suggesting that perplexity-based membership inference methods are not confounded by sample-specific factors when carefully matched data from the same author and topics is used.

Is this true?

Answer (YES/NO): NO